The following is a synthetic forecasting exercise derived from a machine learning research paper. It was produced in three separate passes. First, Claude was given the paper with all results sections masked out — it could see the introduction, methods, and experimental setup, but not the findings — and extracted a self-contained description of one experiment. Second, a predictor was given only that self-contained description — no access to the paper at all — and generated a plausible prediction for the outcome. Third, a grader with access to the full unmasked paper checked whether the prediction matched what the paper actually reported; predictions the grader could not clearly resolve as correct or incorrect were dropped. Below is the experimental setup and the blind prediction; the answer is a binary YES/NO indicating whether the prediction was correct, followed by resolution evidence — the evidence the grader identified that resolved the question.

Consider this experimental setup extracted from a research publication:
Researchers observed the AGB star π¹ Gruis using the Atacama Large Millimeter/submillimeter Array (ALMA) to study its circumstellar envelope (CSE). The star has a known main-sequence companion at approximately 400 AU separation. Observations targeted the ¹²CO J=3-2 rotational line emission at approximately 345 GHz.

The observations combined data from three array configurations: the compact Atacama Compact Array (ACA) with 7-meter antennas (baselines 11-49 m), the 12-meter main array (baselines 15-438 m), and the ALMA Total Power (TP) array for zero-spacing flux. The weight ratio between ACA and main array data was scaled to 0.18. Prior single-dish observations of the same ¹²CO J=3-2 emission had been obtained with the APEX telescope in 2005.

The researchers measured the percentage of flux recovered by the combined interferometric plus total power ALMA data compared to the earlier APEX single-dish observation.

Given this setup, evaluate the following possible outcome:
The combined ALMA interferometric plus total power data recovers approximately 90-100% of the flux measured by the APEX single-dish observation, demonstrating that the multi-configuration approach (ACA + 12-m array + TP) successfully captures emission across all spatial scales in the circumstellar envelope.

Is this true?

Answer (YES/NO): YES